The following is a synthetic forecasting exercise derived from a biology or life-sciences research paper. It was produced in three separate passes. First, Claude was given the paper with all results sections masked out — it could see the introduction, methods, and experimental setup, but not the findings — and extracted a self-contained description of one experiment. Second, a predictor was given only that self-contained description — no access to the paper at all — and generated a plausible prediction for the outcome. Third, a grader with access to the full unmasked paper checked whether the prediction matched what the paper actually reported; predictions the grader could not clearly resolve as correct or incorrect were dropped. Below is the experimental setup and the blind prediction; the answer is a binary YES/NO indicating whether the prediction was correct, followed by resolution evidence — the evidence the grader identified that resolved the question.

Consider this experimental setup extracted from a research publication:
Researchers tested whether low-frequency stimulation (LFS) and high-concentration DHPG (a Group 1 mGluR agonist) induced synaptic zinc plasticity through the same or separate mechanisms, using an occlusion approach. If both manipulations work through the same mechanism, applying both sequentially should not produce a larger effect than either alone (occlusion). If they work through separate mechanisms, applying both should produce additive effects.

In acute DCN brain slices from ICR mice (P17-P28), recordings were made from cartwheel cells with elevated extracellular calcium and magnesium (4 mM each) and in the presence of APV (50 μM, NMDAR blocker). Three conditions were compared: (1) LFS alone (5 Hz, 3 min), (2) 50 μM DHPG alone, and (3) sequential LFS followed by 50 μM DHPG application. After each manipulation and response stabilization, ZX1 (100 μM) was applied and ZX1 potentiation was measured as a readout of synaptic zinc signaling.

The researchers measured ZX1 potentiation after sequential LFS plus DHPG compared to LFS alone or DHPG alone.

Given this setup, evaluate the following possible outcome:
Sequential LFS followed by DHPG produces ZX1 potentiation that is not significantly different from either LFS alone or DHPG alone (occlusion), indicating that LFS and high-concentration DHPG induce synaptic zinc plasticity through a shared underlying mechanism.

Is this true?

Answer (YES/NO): YES